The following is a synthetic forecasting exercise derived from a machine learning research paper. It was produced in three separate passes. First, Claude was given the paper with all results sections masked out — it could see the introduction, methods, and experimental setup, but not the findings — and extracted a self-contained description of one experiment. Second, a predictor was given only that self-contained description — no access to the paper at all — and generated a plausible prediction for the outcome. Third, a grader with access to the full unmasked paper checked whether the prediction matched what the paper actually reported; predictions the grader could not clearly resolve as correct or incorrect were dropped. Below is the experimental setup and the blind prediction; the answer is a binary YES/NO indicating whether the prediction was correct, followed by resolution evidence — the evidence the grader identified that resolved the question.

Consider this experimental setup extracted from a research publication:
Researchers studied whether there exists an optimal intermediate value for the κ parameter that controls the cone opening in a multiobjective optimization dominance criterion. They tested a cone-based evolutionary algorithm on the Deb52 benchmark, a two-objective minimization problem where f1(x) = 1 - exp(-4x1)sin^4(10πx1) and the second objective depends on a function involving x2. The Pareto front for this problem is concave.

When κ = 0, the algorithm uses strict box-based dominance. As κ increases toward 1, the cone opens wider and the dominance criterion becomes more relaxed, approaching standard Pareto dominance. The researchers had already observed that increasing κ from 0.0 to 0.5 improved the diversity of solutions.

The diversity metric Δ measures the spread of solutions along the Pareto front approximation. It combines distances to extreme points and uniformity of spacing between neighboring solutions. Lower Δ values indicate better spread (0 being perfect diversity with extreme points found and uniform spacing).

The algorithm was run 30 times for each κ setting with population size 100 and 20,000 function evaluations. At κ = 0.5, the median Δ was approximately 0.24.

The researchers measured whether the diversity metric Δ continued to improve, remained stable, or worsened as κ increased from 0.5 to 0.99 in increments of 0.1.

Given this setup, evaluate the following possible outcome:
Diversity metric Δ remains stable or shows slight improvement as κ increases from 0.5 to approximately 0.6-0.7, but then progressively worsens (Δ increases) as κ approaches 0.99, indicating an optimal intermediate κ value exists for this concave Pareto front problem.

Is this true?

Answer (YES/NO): NO